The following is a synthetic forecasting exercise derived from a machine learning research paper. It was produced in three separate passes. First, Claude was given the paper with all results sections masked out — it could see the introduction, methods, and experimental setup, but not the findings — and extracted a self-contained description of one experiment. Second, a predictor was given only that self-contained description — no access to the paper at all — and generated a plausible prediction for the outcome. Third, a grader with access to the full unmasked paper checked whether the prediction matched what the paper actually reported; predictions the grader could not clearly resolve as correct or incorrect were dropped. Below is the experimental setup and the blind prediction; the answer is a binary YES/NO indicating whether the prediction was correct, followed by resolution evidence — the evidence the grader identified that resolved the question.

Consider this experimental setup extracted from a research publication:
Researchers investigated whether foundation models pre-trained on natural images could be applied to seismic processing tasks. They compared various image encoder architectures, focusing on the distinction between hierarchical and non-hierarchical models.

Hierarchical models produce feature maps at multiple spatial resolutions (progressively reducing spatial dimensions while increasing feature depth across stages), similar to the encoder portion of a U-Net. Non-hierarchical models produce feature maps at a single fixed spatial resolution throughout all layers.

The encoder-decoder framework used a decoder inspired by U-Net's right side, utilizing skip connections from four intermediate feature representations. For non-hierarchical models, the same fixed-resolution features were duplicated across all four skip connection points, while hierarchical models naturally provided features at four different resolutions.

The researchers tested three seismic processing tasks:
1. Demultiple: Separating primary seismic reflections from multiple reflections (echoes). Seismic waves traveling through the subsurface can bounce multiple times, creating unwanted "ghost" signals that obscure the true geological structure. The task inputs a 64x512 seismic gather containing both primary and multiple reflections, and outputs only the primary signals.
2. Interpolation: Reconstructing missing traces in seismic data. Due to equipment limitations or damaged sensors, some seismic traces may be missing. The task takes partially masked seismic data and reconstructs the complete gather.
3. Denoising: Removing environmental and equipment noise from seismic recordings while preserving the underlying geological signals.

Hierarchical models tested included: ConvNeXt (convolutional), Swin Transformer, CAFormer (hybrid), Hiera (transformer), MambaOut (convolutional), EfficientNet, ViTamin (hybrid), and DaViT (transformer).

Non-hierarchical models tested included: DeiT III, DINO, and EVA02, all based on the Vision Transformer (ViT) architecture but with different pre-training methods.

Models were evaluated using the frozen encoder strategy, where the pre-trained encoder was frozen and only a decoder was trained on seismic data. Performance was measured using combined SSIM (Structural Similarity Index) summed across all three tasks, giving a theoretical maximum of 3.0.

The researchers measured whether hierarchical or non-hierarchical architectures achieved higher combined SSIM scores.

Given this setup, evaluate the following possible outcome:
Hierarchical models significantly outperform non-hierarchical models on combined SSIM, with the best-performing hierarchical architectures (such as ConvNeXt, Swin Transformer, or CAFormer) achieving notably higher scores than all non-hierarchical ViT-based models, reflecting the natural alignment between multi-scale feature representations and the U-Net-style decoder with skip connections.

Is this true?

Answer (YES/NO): YES